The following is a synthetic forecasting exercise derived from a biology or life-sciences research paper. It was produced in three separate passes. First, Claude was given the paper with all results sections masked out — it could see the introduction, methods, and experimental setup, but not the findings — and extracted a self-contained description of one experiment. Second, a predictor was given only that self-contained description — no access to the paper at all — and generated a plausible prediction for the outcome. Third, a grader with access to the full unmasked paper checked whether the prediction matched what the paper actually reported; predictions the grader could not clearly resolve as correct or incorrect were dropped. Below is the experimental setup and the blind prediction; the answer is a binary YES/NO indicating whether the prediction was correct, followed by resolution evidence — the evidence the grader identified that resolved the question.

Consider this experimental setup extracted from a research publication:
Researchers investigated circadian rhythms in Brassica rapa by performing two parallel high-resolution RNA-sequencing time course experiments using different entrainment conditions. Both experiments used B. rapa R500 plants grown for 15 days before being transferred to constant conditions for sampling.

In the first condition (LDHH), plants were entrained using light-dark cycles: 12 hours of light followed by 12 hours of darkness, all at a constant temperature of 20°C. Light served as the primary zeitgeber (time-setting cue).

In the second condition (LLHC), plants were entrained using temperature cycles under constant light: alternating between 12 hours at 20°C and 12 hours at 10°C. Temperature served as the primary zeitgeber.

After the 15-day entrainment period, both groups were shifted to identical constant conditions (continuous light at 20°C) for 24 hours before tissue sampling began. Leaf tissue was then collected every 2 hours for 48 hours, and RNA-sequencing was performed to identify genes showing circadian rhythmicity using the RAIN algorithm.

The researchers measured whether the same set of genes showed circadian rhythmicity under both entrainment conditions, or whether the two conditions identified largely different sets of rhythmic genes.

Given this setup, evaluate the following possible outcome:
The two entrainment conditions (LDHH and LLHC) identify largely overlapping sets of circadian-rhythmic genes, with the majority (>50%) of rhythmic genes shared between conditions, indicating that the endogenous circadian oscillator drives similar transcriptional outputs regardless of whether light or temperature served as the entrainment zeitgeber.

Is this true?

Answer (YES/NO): YES